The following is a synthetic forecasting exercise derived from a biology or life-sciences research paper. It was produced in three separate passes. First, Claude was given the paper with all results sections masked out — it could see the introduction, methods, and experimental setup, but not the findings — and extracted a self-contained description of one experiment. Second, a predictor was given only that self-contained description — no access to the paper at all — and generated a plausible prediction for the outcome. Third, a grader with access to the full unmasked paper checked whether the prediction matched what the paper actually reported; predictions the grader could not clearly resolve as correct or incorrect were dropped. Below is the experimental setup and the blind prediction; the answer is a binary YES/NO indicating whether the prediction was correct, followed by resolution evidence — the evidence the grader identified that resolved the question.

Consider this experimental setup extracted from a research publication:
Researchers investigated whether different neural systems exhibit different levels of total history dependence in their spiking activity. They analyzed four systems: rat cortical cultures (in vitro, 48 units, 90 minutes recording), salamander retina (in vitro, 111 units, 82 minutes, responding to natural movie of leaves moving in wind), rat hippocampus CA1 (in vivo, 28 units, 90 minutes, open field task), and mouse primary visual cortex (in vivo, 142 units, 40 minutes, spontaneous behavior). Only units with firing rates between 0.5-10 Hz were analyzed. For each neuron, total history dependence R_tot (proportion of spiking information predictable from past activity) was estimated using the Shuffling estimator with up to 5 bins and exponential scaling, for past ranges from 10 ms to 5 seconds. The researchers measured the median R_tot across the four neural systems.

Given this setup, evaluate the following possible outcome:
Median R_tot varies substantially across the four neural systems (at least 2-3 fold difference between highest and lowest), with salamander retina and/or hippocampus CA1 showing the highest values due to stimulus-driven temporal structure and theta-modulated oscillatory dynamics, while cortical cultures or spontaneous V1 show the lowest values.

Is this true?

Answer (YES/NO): NO